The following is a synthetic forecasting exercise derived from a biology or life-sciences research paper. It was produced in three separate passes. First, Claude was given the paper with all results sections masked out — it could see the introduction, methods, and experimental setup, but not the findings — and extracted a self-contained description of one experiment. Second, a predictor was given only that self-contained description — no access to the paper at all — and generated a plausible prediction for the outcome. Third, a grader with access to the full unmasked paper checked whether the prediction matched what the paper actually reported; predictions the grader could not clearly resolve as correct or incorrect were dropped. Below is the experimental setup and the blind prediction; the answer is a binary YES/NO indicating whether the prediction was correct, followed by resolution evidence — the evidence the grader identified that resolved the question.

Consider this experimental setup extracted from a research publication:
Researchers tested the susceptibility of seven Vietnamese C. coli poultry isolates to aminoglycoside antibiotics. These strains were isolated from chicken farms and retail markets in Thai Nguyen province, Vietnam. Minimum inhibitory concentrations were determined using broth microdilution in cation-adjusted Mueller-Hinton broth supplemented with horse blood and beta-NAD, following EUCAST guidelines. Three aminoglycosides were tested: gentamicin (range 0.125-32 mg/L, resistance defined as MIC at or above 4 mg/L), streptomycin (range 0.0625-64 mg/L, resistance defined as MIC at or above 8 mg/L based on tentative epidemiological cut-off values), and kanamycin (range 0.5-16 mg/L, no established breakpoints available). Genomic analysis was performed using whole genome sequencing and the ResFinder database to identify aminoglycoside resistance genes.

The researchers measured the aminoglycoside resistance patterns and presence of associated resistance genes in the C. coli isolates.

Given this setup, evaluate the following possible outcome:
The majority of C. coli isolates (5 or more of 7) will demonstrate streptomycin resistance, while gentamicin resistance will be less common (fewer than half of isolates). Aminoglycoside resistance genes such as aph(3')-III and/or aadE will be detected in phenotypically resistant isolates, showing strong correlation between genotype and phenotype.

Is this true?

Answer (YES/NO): NO